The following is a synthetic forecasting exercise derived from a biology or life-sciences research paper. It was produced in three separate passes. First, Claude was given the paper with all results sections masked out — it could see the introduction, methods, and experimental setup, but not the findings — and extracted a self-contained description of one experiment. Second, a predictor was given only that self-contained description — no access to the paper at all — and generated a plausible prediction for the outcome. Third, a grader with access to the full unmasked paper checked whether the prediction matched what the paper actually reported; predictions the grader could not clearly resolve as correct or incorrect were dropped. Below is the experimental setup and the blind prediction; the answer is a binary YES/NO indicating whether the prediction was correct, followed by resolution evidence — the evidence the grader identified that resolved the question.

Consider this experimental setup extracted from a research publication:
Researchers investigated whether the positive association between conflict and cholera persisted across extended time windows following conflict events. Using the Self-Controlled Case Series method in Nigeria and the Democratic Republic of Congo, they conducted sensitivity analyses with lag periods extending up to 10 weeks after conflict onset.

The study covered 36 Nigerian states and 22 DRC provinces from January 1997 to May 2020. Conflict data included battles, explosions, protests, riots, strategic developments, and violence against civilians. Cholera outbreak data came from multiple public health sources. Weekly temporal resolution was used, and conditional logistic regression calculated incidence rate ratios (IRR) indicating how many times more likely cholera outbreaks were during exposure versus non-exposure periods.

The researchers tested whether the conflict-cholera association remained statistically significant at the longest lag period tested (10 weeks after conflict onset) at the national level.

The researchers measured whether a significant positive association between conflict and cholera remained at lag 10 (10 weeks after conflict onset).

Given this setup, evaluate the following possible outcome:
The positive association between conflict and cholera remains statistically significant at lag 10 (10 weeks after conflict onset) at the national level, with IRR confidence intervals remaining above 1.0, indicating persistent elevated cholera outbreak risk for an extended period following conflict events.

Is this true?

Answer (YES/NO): YES